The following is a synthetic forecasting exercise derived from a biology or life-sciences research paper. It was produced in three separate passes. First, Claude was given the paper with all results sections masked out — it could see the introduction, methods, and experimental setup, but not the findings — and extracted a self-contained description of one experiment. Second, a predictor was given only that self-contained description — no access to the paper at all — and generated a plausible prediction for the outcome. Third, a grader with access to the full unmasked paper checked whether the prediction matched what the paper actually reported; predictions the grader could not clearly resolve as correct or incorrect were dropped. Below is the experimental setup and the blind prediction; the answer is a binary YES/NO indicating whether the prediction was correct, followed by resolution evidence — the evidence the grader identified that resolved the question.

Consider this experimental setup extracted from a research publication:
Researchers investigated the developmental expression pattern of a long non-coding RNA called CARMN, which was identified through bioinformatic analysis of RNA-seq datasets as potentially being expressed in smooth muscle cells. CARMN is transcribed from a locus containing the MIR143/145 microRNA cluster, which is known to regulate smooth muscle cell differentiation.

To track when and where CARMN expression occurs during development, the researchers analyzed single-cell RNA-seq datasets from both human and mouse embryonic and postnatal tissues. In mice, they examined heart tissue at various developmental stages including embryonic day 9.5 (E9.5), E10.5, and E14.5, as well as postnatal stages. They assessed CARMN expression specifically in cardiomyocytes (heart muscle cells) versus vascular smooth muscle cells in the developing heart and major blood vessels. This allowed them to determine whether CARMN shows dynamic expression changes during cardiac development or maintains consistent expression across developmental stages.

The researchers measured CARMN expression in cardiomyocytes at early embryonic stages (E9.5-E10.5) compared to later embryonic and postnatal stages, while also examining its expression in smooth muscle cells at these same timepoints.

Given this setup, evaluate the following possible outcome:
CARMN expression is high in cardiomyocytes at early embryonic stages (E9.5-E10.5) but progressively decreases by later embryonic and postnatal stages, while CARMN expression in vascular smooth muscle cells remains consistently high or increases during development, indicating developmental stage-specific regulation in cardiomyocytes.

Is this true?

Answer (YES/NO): NO